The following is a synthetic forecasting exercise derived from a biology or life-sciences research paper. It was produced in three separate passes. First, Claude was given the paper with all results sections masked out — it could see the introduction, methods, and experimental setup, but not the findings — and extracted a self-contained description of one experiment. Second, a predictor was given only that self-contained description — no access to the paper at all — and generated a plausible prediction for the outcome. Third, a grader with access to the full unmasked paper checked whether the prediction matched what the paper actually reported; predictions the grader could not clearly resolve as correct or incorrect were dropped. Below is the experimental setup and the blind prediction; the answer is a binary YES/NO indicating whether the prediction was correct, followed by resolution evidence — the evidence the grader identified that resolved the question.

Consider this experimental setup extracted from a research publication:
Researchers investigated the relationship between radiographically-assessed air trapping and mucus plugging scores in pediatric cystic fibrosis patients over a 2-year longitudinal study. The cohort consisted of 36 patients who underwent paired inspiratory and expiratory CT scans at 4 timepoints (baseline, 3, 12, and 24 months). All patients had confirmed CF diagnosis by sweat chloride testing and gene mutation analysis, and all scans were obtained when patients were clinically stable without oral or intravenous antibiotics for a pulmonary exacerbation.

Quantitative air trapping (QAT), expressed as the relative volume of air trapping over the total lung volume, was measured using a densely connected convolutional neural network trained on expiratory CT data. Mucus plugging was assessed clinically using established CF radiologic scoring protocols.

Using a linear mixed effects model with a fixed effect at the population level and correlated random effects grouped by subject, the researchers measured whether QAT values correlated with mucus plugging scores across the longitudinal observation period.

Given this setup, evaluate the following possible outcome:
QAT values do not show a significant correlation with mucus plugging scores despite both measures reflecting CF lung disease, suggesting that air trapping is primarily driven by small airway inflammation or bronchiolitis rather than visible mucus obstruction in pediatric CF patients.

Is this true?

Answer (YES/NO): NO